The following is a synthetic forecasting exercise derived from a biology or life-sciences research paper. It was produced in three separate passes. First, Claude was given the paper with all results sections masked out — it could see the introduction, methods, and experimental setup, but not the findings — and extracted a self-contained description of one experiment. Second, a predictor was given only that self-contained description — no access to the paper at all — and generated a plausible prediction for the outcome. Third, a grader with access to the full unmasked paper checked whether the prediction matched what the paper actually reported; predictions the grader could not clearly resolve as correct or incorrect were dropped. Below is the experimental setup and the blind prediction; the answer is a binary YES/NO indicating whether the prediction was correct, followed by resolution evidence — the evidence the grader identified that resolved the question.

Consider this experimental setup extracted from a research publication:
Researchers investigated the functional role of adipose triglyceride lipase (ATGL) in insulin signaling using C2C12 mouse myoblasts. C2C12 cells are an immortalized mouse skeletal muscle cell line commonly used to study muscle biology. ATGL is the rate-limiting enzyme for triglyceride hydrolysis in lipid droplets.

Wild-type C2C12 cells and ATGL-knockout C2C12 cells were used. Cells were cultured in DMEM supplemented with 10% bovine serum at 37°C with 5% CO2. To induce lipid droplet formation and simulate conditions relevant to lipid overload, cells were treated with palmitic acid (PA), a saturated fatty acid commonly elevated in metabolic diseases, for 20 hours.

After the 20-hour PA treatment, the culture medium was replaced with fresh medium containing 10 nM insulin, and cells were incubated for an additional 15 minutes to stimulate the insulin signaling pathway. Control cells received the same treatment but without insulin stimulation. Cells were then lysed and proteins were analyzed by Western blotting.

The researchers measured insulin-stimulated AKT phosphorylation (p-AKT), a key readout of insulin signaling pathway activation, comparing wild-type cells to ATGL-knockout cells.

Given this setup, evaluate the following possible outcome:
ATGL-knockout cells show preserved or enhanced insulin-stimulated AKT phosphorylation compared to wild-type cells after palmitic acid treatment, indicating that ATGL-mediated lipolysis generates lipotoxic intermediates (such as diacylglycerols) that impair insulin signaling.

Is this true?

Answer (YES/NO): NO